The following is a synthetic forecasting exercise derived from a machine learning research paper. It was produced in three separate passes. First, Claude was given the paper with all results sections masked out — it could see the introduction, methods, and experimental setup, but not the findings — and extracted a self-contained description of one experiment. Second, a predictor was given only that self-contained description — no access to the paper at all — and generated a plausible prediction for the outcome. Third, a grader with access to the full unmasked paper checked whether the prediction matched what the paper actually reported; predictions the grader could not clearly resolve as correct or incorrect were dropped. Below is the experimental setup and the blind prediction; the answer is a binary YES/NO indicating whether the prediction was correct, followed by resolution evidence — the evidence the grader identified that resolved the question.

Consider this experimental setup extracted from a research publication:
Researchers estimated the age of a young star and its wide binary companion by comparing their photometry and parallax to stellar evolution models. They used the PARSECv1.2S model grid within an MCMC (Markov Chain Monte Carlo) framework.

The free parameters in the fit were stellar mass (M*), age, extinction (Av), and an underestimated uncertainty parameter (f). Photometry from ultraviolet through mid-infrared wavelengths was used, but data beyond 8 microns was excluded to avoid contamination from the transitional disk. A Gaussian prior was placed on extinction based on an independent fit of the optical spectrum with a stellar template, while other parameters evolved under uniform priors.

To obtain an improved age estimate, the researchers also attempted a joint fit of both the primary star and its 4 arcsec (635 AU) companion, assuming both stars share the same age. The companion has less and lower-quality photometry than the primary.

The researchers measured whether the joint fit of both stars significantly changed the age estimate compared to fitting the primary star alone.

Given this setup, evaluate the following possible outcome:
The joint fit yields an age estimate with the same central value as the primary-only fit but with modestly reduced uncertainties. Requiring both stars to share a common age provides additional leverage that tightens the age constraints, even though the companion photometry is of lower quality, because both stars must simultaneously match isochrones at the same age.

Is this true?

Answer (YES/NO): NO